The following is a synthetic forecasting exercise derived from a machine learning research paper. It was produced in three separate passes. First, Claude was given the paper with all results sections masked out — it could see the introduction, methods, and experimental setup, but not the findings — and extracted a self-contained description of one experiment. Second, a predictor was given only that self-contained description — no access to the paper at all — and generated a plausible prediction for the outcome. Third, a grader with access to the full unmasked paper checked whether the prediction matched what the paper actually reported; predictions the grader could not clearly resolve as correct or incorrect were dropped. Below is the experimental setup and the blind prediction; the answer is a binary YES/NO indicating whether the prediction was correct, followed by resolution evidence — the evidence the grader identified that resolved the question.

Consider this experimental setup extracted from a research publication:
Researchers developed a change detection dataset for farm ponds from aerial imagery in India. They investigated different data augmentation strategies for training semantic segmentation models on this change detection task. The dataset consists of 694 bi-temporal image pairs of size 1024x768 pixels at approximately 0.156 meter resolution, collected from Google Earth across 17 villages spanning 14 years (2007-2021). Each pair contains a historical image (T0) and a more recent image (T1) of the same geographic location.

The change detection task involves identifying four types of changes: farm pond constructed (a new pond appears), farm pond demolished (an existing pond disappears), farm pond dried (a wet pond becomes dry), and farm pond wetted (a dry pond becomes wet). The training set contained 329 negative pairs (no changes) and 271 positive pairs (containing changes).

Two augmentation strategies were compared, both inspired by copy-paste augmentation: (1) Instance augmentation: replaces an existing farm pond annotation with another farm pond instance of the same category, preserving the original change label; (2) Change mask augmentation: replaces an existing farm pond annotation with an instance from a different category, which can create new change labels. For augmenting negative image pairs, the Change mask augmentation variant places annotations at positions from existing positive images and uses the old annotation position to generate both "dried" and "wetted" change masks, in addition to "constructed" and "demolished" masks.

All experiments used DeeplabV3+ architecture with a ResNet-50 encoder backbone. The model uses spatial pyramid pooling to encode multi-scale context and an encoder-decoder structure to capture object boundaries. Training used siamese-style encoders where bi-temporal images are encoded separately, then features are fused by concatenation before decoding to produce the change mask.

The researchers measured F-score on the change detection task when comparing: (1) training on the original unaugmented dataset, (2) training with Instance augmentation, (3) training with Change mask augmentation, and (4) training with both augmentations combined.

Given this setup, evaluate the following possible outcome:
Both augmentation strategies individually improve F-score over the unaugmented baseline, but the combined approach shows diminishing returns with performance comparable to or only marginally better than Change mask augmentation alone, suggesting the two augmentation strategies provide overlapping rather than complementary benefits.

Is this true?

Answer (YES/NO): NO